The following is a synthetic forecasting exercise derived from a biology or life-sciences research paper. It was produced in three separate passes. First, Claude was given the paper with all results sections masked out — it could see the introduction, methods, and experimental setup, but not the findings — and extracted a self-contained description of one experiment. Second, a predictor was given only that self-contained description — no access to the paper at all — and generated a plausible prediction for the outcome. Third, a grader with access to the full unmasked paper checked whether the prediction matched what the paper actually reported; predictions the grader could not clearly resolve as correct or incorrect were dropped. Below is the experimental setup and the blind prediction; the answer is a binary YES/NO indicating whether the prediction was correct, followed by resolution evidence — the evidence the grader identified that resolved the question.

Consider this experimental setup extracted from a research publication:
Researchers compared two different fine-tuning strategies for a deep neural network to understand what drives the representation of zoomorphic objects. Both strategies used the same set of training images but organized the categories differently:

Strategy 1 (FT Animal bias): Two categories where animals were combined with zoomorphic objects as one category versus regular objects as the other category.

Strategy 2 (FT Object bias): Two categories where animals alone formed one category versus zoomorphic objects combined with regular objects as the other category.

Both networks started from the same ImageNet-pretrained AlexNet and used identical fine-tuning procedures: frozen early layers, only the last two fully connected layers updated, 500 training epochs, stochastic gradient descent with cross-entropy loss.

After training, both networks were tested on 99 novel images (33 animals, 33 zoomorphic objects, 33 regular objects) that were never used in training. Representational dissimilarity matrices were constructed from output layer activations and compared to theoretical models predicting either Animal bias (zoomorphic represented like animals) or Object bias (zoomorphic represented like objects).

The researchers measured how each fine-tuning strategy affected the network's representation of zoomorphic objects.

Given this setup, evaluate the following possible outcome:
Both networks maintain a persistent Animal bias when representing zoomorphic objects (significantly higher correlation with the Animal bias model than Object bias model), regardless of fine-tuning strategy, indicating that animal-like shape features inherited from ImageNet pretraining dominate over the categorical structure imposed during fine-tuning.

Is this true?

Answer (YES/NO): NO